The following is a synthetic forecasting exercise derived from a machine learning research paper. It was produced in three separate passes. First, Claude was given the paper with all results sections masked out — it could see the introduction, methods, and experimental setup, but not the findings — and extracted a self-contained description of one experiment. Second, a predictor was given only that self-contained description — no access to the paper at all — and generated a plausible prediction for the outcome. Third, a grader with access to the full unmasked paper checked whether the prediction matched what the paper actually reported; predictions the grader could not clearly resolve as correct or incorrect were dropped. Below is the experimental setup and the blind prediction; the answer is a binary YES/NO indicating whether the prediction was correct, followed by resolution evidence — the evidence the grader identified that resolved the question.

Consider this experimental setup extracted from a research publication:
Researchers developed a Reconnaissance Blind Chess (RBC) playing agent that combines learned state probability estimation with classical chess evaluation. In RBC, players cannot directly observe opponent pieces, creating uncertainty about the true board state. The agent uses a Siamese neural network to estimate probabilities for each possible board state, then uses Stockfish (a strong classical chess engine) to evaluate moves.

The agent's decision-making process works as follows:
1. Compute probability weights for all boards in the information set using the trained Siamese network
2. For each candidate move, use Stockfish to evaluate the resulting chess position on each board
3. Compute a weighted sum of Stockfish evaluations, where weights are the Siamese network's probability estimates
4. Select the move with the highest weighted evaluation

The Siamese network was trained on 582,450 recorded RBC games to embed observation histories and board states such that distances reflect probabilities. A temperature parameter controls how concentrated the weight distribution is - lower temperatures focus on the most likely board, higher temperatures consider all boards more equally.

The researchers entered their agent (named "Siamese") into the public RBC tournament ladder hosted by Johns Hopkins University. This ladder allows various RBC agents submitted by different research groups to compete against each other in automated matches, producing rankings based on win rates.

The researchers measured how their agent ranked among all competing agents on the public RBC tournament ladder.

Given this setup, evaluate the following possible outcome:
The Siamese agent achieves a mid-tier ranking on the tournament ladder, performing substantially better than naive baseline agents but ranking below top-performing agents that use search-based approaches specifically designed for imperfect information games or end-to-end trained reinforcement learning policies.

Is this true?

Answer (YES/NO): NO